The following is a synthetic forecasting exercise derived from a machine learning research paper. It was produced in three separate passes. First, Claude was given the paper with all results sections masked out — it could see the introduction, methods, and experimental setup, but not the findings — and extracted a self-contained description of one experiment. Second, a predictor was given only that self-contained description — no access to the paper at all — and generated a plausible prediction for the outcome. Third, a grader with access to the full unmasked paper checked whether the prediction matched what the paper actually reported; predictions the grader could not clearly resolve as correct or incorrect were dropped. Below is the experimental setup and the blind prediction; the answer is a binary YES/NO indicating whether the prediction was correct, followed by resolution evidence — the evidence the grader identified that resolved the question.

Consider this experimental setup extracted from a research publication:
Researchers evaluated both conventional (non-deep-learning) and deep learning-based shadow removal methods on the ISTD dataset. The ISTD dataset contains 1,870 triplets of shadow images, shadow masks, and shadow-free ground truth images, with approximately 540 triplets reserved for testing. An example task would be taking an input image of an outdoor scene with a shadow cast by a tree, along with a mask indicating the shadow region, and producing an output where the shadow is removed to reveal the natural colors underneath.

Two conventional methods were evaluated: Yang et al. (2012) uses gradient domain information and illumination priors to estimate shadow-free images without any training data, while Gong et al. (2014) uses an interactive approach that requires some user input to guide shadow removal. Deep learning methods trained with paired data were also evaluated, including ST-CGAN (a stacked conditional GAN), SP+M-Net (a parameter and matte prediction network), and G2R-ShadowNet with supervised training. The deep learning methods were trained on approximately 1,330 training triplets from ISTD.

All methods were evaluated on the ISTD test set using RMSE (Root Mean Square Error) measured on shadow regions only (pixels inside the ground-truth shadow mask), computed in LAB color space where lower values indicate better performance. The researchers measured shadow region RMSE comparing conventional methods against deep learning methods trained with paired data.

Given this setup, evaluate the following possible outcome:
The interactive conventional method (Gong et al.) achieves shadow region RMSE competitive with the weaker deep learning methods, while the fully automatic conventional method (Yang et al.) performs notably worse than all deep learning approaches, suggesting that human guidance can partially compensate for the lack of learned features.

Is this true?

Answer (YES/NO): YES